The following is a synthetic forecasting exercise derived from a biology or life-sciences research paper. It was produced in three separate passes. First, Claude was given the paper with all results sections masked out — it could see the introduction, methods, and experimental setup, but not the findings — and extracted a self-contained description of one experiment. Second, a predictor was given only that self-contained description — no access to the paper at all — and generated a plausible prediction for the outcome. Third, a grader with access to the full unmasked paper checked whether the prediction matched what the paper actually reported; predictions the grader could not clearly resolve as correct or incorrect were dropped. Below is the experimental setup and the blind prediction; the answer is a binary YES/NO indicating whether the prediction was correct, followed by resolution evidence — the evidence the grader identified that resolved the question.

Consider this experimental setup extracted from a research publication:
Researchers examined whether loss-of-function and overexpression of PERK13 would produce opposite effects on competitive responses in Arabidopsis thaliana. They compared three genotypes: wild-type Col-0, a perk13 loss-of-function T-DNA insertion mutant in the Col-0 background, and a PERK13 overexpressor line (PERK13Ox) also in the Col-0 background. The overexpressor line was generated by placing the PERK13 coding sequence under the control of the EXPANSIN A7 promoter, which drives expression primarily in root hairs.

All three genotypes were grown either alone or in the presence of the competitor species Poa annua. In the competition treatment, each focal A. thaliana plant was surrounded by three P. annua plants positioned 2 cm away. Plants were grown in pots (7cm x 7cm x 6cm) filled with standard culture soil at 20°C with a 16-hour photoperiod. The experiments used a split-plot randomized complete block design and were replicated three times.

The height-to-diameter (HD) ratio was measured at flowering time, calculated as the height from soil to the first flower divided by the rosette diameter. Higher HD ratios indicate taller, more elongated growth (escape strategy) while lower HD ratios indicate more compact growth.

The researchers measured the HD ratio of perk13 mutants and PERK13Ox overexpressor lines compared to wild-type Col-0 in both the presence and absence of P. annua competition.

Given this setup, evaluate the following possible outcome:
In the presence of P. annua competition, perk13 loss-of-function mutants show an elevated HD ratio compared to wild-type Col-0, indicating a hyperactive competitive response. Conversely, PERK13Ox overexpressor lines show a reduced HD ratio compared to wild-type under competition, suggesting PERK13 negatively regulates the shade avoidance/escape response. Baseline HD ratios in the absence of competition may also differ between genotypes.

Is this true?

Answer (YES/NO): NO